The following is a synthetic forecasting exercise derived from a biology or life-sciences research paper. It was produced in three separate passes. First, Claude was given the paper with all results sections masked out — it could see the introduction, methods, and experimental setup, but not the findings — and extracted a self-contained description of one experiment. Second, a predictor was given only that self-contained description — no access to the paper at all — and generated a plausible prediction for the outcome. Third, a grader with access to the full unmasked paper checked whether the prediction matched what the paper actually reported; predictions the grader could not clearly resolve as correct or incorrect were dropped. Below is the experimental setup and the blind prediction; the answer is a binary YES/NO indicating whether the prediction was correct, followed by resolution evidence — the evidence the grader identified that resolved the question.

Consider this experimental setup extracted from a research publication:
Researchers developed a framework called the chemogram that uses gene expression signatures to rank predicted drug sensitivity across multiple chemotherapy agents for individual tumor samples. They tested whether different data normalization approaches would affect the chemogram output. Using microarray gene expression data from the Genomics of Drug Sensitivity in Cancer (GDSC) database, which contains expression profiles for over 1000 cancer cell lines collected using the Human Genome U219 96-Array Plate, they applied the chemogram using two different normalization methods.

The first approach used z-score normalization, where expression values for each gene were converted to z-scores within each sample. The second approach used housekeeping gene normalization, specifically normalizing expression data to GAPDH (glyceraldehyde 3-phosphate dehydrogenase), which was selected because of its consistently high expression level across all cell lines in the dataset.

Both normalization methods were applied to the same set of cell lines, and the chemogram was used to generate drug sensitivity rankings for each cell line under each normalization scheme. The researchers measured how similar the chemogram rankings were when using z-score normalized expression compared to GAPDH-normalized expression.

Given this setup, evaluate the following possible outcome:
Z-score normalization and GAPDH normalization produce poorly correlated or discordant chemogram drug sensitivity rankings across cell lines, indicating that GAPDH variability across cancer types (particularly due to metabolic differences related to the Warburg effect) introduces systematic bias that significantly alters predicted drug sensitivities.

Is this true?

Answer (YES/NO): NO